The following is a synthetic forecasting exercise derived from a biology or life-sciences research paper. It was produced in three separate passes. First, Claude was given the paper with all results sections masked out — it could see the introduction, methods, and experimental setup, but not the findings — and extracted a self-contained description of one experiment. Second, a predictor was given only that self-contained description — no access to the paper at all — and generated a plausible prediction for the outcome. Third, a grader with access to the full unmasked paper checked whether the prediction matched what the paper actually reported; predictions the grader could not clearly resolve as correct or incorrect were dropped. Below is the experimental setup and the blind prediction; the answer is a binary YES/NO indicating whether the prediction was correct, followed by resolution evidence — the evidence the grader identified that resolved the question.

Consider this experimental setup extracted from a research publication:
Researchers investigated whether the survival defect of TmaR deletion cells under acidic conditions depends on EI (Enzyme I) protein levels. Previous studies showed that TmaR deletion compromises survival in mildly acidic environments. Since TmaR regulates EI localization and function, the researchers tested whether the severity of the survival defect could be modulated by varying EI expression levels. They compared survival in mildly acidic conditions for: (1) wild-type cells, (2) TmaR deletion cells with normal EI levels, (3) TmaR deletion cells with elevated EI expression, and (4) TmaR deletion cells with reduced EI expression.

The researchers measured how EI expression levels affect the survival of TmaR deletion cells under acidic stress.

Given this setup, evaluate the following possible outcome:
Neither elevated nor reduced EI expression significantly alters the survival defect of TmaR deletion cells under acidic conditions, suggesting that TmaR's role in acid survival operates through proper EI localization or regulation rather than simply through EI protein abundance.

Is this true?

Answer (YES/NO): NO